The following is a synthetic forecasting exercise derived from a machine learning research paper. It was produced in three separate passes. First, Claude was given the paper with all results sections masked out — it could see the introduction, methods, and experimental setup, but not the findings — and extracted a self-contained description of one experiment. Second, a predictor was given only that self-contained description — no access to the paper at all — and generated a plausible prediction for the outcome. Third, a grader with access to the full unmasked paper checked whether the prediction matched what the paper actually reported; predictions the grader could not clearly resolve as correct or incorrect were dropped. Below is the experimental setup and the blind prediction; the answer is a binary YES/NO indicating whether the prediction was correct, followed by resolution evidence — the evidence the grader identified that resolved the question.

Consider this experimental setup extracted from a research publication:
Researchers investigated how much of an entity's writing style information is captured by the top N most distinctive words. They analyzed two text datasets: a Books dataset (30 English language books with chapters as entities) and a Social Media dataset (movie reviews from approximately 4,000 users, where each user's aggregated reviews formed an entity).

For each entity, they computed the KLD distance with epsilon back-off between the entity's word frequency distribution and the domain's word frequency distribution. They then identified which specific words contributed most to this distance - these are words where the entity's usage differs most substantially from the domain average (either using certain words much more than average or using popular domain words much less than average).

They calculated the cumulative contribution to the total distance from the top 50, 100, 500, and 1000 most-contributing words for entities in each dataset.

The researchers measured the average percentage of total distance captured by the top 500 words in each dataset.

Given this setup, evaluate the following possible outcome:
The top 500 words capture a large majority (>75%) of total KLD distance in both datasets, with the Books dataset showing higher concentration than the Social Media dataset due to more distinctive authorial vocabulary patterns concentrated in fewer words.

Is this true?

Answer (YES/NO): NO